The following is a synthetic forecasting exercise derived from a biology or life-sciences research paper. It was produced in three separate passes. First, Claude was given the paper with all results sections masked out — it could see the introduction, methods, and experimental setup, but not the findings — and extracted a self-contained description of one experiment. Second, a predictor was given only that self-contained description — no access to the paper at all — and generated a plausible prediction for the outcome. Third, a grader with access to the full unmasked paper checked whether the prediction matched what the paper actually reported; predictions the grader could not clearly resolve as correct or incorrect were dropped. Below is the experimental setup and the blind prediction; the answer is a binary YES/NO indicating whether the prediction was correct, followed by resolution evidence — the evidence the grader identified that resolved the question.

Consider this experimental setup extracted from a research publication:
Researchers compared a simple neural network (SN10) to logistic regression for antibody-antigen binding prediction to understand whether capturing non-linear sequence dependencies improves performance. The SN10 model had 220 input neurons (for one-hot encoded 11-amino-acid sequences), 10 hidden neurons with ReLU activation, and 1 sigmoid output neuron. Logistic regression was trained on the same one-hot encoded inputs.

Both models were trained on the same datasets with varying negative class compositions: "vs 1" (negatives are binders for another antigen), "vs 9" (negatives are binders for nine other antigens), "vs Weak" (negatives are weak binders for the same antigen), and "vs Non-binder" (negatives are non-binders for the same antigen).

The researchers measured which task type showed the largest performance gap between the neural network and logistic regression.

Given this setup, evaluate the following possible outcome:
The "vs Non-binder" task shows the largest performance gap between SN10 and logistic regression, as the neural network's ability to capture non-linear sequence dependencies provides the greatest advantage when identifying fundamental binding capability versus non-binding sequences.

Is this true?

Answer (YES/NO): NO